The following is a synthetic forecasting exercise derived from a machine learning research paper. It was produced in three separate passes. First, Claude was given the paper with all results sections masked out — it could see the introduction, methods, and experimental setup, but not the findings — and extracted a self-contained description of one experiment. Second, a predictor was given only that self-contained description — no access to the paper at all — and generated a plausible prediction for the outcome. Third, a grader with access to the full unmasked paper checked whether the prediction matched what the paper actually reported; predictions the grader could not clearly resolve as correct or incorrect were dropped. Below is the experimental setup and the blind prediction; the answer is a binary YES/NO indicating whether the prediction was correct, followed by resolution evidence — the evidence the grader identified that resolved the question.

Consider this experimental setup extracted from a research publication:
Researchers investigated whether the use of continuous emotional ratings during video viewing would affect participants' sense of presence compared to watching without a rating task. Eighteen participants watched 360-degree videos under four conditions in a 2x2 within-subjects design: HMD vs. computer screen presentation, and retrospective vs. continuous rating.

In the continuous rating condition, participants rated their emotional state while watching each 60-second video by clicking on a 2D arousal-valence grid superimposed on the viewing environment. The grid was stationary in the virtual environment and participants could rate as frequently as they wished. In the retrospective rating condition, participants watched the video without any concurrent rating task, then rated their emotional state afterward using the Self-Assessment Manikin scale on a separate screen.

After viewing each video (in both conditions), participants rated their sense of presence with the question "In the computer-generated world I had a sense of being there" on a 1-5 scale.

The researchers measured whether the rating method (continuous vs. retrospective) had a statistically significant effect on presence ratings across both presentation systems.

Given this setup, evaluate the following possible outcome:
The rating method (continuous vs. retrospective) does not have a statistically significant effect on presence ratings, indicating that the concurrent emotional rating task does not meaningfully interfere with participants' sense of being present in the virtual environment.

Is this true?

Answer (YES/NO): YES